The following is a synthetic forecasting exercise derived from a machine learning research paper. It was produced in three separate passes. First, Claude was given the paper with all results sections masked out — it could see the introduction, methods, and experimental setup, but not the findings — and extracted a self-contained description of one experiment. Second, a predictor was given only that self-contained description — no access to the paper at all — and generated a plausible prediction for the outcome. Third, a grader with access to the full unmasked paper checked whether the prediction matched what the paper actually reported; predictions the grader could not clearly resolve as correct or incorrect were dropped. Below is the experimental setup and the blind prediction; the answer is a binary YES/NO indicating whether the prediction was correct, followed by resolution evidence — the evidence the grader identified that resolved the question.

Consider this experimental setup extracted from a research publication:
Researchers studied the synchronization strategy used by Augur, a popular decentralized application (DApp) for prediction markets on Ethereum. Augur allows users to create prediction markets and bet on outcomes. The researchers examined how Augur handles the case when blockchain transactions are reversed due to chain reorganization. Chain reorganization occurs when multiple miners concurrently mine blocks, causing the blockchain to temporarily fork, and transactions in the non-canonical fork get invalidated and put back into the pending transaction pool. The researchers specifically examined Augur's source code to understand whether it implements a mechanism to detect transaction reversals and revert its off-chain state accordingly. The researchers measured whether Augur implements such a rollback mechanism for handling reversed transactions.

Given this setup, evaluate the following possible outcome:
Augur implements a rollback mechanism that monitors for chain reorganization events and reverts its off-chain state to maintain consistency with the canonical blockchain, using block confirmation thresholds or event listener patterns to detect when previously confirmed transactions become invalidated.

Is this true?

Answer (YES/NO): NO